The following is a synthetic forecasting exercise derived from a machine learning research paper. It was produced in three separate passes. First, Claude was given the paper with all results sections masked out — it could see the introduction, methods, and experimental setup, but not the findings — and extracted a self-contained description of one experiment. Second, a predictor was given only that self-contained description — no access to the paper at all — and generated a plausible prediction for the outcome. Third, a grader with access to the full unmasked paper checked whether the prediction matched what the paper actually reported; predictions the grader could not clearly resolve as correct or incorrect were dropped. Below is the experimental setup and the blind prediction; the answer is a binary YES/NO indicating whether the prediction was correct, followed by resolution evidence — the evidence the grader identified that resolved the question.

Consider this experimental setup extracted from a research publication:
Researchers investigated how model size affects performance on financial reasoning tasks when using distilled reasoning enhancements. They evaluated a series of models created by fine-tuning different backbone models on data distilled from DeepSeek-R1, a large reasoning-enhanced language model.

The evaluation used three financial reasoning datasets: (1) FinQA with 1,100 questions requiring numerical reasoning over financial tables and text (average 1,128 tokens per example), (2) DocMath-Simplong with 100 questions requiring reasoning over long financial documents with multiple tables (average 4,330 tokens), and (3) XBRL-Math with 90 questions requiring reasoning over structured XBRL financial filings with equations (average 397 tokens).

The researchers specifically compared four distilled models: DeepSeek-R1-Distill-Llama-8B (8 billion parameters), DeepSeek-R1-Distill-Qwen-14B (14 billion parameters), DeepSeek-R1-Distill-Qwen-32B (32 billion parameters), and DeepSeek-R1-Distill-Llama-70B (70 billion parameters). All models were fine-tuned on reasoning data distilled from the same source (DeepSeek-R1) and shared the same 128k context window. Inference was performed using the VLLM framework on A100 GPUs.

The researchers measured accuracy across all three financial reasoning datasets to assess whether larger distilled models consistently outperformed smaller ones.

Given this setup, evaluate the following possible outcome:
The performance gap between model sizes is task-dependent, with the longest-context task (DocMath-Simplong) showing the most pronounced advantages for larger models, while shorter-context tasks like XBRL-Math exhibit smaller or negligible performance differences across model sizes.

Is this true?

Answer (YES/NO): NO